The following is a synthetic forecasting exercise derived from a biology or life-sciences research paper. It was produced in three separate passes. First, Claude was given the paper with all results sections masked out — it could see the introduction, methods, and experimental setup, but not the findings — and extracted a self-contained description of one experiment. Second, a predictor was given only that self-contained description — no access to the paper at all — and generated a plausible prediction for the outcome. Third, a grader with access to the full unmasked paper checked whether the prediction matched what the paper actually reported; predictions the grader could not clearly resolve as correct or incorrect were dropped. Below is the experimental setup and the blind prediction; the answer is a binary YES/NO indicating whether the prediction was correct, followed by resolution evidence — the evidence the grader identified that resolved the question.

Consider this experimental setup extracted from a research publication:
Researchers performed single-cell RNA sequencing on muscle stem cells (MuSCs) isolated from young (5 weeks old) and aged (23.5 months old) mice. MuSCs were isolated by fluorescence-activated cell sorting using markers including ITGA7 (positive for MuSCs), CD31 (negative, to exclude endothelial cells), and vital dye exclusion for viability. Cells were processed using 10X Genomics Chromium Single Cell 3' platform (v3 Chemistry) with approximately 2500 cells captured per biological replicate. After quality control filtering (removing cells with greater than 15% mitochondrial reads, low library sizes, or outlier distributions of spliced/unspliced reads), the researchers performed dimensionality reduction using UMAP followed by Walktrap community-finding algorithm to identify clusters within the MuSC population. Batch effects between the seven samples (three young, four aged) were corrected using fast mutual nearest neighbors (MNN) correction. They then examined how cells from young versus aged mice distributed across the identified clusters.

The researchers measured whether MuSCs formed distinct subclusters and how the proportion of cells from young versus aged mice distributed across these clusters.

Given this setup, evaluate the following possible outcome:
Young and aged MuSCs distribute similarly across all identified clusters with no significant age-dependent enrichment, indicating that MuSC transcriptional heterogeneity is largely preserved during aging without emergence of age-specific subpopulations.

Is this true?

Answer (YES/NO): NO